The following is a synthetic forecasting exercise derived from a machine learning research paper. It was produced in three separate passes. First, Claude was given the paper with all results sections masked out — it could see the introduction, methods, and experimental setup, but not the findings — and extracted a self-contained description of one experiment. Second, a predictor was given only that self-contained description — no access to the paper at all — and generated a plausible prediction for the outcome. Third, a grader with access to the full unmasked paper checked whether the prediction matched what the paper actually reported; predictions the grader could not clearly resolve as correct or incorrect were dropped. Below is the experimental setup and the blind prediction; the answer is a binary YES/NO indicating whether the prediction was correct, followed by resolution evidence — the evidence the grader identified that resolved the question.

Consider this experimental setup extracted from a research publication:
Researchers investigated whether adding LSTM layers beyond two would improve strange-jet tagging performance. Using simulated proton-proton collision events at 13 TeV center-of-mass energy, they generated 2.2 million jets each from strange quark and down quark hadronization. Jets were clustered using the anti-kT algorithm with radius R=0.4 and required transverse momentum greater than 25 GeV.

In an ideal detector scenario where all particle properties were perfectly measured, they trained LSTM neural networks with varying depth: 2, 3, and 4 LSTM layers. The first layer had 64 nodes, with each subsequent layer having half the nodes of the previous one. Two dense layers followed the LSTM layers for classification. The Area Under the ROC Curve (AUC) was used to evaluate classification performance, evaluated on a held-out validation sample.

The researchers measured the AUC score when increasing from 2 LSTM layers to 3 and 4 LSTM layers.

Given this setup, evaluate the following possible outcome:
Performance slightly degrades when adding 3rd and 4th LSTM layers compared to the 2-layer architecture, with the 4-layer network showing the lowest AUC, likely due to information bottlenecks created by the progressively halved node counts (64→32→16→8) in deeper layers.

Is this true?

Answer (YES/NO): NO